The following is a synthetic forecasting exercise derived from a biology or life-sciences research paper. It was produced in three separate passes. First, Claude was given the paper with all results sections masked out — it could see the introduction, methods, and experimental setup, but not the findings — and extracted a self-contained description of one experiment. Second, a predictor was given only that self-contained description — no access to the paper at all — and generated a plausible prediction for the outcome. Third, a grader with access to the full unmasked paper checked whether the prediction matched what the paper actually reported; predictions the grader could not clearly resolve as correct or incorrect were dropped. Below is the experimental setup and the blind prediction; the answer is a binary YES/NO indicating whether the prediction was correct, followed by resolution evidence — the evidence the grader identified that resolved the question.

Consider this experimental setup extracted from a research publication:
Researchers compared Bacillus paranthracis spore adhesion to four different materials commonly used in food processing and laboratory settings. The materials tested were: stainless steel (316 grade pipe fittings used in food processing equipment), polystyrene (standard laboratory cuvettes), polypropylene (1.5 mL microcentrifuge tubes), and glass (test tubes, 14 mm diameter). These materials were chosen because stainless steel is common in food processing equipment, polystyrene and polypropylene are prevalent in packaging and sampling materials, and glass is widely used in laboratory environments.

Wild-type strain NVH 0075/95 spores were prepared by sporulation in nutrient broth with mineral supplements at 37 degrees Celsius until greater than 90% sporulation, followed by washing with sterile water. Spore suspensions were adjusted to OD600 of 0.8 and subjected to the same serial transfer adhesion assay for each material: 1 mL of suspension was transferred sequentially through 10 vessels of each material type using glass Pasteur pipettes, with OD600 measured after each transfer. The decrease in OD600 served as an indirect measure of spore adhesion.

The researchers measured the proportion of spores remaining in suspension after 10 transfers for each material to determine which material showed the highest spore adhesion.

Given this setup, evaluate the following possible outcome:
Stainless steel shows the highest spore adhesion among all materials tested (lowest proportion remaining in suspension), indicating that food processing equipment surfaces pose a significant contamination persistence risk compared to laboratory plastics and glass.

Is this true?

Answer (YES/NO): NO